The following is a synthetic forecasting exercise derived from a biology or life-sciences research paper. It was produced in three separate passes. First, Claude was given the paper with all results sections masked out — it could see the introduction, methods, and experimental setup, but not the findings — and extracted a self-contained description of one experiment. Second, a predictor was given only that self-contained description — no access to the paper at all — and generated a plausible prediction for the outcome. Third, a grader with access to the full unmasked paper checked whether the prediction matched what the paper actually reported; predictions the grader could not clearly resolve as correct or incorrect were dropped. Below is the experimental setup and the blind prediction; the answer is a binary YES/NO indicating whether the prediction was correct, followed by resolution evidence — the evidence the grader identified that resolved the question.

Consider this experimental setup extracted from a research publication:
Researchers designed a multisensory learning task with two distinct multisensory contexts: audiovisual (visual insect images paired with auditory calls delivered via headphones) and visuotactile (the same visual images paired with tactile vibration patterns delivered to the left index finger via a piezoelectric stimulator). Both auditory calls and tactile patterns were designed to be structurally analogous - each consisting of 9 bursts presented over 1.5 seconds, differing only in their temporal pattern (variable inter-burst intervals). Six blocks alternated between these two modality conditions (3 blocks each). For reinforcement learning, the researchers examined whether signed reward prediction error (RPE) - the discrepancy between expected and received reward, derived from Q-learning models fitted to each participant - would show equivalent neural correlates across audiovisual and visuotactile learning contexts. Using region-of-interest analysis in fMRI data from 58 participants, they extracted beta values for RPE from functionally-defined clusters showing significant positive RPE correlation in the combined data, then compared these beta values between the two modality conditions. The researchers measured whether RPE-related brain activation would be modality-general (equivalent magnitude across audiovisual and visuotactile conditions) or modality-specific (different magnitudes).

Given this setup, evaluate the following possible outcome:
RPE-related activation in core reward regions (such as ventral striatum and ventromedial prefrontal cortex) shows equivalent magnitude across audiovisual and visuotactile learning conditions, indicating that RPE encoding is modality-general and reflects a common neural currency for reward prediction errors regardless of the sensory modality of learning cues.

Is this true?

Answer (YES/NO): YES